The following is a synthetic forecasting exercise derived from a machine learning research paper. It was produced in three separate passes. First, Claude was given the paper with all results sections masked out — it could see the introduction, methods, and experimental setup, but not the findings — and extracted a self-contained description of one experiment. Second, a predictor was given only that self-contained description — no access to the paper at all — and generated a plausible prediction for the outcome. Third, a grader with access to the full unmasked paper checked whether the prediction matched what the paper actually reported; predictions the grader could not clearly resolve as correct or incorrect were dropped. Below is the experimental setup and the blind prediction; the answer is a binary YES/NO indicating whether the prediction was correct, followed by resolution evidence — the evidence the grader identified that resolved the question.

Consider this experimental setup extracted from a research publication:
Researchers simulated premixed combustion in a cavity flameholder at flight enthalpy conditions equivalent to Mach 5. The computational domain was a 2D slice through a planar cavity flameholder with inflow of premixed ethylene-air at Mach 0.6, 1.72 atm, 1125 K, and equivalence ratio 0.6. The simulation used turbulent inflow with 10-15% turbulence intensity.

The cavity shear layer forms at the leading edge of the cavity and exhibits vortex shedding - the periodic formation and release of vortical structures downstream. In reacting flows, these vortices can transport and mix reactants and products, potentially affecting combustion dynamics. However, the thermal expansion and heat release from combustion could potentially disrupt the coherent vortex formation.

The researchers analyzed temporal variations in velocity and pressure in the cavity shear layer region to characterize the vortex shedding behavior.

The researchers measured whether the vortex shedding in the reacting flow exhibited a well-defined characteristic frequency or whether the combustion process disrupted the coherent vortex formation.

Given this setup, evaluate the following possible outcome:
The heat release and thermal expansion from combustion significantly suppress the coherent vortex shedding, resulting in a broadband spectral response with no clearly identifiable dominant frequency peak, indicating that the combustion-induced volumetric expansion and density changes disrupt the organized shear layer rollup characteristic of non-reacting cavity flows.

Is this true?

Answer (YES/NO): NO